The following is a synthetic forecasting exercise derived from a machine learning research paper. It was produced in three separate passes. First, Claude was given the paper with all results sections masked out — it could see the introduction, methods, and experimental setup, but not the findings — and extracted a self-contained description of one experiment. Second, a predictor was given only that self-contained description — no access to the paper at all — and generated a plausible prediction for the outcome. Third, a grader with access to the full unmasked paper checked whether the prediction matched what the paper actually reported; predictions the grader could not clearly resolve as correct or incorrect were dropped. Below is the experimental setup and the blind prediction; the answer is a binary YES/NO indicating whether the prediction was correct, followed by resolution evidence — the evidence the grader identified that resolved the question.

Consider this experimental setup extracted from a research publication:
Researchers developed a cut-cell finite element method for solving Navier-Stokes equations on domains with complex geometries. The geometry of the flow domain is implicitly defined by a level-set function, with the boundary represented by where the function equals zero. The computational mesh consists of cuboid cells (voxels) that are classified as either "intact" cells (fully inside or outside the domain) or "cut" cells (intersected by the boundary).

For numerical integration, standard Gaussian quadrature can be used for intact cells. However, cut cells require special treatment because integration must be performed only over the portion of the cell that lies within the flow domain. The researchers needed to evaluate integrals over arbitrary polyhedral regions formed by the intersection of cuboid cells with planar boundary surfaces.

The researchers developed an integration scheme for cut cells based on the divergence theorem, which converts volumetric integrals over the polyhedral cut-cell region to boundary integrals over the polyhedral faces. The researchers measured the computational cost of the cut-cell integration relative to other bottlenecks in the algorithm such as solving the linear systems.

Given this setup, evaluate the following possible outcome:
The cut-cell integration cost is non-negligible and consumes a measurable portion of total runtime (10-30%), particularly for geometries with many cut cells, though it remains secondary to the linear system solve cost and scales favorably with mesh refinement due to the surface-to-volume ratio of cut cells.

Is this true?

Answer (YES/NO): NO